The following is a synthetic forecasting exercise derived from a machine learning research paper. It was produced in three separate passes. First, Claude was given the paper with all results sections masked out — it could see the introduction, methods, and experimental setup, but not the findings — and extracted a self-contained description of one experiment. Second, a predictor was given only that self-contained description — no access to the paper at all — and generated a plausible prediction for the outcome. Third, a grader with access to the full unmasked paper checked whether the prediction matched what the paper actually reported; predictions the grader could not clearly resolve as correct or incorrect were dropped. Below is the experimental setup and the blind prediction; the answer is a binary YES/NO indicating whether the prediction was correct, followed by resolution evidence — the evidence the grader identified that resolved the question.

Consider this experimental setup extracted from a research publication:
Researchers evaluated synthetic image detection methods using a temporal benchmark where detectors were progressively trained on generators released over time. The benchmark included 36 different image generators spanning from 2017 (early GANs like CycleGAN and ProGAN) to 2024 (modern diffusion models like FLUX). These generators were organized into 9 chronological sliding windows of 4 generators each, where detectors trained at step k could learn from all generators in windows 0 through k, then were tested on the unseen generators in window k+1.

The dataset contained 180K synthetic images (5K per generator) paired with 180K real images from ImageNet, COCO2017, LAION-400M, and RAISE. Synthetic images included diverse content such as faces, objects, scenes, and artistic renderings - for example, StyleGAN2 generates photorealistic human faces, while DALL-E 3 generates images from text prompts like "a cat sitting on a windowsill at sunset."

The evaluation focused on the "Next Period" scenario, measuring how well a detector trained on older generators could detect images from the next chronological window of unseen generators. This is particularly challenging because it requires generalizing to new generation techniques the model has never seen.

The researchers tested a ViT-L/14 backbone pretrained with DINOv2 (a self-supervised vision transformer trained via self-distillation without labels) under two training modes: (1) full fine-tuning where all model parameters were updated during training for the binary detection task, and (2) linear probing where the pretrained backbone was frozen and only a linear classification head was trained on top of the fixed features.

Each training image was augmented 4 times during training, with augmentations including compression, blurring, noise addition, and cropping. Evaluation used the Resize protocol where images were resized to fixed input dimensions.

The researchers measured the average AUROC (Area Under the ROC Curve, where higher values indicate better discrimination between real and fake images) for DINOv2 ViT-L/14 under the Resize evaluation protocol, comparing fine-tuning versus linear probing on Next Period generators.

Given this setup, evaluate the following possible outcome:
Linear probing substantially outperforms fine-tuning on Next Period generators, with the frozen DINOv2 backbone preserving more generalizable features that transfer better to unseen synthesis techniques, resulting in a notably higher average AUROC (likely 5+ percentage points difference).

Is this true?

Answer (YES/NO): NO